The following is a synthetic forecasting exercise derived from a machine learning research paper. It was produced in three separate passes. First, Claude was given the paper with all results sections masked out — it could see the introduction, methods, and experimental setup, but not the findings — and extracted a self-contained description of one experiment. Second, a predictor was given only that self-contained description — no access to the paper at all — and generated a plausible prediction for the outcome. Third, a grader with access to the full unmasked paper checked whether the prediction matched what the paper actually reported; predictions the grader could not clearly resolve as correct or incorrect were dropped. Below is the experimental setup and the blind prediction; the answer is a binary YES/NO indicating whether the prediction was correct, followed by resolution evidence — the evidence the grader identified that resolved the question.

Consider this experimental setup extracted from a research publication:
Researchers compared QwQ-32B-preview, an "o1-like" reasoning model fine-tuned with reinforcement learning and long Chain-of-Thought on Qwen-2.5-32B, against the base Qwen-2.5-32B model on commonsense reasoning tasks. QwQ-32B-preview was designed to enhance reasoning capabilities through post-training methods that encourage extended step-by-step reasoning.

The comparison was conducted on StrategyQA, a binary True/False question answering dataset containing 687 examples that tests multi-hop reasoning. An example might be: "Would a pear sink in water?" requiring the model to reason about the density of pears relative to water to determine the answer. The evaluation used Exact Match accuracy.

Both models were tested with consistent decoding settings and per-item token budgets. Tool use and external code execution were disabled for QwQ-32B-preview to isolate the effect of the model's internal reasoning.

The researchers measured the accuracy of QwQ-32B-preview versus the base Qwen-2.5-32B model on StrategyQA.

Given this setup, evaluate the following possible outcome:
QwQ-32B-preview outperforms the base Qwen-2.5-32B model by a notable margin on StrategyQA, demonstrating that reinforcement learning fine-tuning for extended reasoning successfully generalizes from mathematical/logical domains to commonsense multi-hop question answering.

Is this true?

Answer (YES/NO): NO